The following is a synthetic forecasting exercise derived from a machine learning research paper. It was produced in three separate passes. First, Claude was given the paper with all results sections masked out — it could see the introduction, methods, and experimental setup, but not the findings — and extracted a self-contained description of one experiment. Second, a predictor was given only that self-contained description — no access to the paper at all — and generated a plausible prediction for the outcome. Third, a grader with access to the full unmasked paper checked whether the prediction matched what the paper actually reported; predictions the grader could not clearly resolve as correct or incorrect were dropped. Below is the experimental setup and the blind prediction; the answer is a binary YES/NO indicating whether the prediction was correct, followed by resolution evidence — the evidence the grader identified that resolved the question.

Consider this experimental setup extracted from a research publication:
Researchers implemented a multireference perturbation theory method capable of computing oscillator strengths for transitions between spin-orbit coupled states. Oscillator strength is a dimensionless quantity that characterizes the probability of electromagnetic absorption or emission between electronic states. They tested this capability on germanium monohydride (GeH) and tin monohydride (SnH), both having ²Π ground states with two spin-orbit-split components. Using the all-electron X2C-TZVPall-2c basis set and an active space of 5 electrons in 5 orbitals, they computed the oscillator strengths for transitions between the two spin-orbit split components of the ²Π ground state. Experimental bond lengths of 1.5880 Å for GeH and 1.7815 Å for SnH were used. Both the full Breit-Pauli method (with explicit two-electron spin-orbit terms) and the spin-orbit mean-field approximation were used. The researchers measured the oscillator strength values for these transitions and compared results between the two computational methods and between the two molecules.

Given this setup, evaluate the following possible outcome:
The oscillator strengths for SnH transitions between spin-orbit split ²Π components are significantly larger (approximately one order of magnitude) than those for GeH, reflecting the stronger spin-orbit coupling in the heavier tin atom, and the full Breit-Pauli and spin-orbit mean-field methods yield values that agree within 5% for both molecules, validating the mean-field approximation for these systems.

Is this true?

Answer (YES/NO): NO